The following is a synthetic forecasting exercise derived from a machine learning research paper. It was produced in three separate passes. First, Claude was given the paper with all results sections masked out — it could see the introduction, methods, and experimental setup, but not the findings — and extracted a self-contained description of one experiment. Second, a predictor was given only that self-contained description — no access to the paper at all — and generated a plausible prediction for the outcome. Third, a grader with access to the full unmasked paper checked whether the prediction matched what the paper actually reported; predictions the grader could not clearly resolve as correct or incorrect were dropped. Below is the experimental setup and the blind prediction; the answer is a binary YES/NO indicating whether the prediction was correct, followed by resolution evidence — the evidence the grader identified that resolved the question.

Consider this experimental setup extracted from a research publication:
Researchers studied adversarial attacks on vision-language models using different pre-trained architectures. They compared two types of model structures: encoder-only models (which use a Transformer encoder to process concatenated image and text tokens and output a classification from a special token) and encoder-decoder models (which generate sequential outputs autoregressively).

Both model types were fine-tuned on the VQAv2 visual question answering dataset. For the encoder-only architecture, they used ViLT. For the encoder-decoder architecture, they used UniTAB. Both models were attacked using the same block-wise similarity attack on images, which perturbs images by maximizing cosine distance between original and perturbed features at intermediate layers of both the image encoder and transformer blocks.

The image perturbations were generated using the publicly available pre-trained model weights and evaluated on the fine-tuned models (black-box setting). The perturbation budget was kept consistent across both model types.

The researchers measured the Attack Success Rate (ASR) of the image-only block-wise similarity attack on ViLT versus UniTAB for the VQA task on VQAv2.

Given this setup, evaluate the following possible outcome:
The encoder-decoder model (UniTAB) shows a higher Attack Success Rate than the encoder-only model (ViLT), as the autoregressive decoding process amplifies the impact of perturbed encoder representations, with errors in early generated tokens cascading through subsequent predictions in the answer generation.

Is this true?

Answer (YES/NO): NO